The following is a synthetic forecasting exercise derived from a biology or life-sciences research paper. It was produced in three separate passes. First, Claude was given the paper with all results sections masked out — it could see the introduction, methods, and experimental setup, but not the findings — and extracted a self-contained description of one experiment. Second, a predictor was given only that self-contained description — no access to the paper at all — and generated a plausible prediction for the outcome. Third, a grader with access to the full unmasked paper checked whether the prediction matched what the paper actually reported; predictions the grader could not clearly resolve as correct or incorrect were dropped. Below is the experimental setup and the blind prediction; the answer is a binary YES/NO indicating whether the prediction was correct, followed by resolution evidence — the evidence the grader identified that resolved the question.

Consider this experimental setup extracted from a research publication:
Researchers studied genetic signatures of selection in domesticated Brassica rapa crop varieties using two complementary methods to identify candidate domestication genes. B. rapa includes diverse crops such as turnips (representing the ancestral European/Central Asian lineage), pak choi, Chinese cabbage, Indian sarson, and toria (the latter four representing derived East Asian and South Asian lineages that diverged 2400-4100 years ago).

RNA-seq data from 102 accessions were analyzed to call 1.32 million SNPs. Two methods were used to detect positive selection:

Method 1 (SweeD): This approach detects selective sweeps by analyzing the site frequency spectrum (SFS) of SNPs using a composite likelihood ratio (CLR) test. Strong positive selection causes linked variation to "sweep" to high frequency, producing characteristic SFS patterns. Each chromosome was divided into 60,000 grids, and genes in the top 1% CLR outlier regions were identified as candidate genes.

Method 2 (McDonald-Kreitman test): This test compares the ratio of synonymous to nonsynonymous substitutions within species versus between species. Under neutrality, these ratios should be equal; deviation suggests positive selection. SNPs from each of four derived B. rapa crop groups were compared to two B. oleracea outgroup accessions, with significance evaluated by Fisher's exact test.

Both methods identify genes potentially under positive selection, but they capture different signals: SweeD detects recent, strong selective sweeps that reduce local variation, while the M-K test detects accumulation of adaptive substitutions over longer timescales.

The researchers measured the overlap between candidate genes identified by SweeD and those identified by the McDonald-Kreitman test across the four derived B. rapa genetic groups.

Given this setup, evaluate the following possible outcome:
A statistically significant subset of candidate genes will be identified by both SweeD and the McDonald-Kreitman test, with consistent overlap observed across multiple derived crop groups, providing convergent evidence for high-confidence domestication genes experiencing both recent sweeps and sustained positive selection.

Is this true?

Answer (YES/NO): NO